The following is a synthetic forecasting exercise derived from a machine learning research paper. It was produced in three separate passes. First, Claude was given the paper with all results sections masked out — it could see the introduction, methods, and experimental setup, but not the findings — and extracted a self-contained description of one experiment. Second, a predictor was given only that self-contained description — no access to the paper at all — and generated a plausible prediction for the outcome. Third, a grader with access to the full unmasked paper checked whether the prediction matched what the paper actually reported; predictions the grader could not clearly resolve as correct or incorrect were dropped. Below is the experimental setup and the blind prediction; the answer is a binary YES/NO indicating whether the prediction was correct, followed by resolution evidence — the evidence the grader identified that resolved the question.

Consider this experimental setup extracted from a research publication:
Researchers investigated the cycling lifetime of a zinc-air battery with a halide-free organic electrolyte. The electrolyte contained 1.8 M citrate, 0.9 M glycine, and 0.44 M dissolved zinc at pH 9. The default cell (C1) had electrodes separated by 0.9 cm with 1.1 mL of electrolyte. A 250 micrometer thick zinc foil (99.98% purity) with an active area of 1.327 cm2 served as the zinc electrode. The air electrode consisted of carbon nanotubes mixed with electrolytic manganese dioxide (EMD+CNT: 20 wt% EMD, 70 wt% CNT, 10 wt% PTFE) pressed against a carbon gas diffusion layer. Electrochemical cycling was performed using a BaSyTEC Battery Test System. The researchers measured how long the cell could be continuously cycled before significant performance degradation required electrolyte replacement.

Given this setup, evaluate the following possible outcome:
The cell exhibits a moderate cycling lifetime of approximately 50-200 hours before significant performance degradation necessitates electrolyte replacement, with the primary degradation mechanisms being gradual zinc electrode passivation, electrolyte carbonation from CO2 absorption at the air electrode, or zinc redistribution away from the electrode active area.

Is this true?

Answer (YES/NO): NO